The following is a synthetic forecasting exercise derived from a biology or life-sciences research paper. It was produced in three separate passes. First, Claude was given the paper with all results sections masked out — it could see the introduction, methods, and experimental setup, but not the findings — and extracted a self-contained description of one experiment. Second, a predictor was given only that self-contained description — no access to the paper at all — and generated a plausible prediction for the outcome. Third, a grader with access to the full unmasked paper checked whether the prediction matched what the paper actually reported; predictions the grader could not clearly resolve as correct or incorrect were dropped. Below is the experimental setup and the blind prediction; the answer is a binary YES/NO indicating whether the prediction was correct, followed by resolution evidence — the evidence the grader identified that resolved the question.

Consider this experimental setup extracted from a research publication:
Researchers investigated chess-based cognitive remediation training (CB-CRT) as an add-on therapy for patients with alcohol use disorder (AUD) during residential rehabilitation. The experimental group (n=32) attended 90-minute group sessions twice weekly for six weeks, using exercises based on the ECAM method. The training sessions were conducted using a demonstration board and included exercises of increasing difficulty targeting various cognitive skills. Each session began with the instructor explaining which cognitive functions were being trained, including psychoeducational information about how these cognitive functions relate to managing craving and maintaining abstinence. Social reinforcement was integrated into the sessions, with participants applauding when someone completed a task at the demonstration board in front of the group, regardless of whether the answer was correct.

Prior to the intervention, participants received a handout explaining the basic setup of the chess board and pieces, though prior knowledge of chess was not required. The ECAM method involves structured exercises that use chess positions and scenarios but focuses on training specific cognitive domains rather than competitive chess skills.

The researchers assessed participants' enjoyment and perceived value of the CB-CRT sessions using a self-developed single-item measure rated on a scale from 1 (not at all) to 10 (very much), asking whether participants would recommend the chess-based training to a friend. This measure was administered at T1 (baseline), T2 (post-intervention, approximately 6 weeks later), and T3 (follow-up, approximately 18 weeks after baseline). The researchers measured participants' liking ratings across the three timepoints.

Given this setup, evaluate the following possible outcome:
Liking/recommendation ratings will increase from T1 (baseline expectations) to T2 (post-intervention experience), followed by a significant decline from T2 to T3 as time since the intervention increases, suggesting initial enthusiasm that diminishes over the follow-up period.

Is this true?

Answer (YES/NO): NO